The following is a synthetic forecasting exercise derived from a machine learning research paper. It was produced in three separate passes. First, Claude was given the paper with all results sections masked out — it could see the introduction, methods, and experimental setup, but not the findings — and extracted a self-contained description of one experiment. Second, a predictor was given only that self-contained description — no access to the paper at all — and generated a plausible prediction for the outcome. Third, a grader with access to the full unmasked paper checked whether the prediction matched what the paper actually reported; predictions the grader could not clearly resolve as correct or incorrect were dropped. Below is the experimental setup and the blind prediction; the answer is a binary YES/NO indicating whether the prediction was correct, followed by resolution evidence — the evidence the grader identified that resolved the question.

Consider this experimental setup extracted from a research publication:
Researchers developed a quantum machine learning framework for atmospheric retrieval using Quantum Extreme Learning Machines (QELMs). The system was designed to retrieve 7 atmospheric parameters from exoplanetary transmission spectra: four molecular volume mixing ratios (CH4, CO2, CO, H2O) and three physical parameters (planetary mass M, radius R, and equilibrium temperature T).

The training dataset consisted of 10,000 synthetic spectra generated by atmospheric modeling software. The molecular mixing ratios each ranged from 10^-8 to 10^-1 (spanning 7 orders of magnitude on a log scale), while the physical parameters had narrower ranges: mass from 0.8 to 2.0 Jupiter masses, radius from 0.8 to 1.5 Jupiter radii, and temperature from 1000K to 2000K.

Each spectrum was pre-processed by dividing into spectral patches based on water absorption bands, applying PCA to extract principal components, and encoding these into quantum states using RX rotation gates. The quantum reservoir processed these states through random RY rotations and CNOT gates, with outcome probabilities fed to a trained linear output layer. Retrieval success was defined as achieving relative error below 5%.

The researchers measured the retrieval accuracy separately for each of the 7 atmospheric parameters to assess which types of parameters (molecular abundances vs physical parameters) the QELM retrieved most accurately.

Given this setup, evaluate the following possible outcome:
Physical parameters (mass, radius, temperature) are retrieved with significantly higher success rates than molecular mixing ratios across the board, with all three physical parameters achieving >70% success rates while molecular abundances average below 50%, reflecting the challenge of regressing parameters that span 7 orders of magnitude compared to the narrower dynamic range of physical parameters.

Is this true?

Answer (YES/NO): NO